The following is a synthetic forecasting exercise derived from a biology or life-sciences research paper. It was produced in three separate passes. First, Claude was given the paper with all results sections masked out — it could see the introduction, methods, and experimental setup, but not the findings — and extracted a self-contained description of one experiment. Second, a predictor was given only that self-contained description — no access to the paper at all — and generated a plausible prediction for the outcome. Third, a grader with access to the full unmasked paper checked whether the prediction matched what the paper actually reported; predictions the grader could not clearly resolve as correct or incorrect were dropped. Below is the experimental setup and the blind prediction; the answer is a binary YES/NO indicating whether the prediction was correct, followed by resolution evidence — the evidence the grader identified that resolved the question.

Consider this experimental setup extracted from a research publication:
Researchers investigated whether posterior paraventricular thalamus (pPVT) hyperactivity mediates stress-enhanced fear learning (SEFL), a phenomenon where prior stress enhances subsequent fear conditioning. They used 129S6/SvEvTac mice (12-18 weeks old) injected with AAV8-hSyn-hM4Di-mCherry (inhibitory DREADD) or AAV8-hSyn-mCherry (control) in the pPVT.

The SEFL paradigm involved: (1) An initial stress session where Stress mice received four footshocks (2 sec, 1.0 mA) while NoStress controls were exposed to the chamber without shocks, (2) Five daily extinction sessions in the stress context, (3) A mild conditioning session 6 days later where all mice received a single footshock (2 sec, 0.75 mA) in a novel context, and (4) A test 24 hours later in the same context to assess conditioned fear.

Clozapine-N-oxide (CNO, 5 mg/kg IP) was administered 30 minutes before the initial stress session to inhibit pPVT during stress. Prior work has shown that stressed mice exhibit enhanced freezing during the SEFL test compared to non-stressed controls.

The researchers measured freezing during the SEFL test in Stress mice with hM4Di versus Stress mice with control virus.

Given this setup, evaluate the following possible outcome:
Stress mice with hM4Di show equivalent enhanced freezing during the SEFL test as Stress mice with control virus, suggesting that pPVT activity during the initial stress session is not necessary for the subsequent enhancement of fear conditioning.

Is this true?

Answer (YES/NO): YES